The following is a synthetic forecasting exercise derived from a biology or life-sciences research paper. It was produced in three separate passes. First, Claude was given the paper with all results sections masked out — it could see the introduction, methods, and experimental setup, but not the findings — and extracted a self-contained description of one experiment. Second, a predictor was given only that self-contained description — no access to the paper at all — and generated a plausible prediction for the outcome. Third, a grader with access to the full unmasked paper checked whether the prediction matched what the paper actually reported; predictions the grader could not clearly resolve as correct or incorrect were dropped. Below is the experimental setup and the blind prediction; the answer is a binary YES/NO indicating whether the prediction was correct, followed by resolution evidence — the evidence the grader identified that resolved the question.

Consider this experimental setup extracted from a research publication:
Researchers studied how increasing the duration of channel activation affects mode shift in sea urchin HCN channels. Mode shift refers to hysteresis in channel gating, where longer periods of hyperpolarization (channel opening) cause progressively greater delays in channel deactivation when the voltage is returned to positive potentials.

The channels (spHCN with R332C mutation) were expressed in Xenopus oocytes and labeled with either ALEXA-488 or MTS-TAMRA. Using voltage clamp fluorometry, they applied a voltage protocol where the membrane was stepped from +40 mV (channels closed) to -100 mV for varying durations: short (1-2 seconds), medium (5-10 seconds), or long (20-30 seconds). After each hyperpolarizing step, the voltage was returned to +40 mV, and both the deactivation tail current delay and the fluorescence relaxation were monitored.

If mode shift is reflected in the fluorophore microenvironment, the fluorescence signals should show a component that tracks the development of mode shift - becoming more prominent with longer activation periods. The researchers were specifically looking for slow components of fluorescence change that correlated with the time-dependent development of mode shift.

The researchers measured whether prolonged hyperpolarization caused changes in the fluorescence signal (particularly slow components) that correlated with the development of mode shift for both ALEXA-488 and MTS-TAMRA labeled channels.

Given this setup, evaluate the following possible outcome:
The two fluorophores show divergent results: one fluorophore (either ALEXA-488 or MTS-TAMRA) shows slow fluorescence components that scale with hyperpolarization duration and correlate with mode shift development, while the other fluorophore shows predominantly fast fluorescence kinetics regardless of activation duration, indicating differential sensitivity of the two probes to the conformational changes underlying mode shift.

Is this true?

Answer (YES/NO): NO